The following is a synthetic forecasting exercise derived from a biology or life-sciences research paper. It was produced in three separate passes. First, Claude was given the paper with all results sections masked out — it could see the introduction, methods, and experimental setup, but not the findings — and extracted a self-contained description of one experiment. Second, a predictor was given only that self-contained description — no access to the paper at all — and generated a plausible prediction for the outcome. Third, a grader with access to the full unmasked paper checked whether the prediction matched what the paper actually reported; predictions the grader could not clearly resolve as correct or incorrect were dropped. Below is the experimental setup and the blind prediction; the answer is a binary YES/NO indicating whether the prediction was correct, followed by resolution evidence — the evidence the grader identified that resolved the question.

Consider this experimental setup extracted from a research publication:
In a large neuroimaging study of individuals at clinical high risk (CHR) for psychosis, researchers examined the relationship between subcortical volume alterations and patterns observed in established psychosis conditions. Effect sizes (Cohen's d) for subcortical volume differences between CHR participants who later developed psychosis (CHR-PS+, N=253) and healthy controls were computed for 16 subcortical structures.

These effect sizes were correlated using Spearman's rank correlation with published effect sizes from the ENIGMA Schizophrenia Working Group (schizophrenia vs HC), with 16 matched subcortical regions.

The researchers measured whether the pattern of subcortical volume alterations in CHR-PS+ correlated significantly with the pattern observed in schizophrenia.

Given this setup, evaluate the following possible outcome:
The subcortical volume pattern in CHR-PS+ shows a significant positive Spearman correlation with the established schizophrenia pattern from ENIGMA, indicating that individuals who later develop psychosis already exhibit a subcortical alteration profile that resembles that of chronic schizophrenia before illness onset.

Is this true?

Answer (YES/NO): YES